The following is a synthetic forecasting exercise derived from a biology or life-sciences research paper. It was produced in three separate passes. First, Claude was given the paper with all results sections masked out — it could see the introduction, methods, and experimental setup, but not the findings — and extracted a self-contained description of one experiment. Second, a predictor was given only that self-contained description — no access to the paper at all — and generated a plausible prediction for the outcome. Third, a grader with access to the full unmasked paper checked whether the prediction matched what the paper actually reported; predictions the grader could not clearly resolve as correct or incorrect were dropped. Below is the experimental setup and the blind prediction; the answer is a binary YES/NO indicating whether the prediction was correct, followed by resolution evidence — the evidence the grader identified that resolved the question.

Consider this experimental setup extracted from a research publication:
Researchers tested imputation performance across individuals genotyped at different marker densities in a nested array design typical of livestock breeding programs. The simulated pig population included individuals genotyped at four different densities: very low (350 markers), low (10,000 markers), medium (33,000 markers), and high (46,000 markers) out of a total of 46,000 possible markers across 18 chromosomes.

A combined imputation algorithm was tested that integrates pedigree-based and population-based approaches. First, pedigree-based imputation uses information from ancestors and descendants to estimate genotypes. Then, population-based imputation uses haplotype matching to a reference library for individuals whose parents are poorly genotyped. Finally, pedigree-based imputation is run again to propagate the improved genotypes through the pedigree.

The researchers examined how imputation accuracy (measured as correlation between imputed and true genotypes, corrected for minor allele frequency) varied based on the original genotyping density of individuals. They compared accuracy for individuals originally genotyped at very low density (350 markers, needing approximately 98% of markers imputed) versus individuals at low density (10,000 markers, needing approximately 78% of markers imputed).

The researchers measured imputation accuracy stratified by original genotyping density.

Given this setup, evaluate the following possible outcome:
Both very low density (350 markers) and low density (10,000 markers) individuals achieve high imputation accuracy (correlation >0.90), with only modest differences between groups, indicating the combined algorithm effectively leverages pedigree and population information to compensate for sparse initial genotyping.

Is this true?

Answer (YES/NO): NO